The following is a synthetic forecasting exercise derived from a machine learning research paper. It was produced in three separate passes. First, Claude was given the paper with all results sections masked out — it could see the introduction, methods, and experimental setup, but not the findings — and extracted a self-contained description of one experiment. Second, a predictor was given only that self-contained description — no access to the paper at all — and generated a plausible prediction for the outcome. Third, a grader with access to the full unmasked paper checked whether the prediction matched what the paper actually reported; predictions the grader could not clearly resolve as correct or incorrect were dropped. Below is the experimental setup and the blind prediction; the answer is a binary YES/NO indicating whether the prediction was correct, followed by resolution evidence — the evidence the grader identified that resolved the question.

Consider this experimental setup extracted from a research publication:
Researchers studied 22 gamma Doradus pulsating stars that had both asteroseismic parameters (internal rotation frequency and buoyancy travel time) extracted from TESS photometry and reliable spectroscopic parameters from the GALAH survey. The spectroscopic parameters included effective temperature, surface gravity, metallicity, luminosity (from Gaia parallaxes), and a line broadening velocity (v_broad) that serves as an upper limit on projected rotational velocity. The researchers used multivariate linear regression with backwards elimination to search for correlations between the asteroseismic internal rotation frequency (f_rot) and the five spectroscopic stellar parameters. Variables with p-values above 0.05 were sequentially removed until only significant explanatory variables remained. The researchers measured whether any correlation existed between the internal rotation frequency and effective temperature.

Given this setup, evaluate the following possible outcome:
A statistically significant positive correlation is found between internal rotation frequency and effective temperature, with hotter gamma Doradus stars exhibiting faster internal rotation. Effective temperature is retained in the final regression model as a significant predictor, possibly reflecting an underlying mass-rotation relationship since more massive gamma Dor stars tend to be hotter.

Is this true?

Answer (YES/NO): YES